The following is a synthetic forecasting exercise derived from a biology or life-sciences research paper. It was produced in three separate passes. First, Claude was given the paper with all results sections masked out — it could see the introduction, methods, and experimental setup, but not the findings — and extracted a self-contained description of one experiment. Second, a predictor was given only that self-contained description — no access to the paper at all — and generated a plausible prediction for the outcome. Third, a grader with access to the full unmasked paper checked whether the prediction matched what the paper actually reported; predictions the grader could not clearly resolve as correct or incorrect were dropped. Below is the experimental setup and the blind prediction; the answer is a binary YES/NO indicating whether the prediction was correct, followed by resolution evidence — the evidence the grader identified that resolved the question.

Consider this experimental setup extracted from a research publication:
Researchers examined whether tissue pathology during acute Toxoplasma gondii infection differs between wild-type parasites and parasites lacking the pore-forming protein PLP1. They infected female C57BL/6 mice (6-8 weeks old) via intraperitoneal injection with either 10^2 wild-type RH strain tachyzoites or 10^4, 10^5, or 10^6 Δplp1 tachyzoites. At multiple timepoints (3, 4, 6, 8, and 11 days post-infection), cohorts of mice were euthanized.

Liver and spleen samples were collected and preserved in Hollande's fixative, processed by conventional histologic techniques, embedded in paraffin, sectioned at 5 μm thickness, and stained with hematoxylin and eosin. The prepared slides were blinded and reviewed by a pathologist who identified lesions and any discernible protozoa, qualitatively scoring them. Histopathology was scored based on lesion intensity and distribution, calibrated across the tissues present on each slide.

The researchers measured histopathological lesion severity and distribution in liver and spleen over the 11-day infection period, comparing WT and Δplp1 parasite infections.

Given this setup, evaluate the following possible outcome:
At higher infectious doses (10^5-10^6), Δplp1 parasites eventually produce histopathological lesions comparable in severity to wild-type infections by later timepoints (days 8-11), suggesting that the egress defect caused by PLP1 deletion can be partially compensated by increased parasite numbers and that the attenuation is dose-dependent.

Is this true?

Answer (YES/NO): NO